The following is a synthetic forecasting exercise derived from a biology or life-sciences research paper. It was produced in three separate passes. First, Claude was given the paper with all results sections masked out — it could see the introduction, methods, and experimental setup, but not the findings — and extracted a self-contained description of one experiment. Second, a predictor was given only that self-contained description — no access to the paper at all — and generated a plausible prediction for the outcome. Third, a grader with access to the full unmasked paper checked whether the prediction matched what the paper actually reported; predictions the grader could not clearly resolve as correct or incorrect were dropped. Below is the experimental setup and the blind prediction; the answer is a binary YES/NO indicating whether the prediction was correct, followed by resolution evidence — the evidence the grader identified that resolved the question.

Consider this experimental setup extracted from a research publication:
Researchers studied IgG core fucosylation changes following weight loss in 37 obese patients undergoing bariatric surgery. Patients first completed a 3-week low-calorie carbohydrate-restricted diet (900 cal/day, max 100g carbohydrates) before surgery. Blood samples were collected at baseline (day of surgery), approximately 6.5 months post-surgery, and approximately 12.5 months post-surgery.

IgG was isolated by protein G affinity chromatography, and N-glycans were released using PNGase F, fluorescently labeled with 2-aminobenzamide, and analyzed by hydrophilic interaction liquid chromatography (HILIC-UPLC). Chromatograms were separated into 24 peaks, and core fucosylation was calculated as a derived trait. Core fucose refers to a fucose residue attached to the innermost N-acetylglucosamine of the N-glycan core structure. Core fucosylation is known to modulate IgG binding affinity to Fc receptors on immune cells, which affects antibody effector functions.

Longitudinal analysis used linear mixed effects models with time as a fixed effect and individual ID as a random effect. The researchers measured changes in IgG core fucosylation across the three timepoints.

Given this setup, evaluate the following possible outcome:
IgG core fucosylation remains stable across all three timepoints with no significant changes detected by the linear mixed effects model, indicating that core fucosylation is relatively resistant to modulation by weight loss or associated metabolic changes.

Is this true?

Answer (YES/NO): NO